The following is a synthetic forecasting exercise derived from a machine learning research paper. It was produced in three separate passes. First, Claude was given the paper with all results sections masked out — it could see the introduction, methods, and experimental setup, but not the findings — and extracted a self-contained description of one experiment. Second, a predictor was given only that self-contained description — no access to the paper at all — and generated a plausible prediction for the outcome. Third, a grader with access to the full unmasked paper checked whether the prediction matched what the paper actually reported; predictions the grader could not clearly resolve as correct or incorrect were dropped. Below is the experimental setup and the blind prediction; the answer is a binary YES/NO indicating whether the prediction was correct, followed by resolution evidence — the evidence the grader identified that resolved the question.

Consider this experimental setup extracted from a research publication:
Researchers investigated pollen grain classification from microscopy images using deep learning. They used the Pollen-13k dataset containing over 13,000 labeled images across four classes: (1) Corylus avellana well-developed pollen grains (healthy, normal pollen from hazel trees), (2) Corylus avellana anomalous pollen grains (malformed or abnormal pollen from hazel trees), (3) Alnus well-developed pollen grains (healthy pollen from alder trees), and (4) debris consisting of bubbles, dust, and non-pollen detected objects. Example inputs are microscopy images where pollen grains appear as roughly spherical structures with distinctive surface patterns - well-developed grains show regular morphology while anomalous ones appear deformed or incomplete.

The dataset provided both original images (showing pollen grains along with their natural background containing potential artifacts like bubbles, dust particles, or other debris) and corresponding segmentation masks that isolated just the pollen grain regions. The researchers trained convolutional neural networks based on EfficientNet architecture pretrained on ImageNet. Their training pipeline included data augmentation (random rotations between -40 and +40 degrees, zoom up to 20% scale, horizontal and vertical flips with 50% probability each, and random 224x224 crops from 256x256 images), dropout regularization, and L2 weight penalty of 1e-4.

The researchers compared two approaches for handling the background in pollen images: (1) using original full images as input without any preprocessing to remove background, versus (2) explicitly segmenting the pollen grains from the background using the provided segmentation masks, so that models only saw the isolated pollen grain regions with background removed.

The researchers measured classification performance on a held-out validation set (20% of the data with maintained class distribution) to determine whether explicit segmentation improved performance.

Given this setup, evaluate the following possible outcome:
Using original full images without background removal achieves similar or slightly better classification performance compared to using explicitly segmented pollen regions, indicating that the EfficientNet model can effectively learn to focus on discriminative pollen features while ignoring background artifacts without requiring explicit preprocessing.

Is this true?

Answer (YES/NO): YES